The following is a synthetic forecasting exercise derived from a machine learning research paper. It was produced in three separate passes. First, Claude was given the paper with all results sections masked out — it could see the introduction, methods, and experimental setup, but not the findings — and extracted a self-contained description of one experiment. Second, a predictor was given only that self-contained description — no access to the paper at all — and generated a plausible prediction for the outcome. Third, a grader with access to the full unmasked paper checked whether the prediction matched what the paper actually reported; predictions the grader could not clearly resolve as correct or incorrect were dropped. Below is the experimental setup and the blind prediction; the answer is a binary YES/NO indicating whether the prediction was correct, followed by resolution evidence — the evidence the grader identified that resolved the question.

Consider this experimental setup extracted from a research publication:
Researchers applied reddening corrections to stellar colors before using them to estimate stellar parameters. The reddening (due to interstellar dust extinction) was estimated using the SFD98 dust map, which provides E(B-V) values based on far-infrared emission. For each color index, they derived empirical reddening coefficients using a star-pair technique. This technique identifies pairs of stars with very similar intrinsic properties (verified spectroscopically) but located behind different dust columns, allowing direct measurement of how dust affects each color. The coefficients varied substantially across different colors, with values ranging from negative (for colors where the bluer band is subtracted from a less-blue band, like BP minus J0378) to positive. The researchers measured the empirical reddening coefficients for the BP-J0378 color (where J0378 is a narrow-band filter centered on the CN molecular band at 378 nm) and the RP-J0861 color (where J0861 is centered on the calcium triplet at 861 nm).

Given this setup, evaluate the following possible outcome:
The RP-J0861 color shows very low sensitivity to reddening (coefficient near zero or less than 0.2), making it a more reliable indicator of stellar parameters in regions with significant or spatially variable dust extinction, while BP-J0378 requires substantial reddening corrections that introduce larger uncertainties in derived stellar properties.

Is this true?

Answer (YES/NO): NO